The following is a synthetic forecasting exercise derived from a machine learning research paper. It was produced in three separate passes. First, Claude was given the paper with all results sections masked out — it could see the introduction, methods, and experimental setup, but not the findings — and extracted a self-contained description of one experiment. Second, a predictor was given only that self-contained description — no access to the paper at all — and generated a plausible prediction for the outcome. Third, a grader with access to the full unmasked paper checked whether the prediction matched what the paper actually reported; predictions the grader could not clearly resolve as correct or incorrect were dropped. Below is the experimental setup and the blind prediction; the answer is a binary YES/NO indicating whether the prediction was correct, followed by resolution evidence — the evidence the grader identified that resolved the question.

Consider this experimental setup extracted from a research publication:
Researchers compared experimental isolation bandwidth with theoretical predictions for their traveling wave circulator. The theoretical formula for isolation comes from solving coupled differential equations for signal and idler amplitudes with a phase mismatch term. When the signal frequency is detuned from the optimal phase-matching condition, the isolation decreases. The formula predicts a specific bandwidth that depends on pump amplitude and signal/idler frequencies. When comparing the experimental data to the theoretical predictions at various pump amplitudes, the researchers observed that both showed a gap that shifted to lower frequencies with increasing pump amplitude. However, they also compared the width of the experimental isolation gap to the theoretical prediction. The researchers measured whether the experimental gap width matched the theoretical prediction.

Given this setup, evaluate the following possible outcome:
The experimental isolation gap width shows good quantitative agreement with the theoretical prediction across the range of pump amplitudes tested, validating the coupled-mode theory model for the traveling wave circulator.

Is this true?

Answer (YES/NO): NO